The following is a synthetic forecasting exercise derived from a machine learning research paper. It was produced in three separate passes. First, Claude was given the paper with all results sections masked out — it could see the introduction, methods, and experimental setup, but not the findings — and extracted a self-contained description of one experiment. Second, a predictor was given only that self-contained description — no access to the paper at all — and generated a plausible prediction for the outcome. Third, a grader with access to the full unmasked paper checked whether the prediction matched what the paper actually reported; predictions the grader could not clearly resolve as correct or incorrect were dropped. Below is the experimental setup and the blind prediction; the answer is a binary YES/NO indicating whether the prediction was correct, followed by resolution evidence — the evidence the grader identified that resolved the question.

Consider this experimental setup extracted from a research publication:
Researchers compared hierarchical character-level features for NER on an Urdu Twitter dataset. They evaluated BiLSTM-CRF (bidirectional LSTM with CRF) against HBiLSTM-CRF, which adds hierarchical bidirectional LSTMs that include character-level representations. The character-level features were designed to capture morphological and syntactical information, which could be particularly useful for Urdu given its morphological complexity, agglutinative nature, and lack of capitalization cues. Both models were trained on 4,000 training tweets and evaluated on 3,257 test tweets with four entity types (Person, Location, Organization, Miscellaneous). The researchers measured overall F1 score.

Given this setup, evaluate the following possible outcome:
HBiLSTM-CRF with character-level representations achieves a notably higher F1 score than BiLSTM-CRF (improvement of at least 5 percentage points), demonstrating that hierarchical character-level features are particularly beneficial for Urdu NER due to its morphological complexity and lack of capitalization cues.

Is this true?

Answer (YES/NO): NO